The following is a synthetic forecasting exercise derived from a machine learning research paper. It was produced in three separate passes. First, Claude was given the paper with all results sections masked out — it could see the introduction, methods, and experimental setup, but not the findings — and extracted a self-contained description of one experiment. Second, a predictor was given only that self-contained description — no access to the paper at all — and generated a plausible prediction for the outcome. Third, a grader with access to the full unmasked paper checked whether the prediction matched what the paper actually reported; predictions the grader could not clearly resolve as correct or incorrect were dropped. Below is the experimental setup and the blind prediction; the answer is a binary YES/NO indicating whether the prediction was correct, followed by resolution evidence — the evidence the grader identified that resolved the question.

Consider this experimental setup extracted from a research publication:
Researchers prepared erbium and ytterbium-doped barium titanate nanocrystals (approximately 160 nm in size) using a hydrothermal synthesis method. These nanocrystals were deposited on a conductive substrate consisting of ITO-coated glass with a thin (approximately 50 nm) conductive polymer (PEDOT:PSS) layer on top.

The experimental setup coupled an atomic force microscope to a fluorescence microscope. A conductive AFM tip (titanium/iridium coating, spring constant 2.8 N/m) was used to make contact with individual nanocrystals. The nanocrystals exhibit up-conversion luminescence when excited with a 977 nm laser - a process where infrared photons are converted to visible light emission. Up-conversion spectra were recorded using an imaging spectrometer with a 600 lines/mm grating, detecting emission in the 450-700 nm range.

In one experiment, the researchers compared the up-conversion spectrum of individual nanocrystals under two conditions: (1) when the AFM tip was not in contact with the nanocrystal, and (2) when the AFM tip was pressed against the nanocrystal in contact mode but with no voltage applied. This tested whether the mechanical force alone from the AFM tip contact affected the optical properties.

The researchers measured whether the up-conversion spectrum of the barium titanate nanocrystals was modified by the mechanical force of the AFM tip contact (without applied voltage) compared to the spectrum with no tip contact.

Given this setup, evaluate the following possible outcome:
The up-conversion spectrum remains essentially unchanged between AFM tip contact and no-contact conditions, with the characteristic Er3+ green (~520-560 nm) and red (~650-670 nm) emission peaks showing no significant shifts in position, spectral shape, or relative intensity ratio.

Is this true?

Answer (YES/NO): YES